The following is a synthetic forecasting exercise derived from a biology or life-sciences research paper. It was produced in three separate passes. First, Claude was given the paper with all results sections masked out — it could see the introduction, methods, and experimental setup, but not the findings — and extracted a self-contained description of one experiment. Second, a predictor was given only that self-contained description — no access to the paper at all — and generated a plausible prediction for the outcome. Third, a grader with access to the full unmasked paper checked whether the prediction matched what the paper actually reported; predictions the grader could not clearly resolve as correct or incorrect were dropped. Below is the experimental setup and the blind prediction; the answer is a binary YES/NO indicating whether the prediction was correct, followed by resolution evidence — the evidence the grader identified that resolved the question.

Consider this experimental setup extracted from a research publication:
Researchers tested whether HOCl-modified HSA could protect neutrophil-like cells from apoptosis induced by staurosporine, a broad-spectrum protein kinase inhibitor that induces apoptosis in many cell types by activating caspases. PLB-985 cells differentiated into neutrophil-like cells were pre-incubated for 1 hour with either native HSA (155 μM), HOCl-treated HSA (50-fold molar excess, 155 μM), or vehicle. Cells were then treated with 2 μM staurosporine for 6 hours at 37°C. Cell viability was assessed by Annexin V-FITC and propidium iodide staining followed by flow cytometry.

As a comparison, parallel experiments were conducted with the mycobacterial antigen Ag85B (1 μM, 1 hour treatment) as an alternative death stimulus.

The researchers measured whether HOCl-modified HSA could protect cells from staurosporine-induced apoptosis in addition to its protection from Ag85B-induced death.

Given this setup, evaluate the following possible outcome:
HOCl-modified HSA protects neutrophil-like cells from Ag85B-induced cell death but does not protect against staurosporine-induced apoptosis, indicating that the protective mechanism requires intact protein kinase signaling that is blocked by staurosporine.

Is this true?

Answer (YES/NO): NO